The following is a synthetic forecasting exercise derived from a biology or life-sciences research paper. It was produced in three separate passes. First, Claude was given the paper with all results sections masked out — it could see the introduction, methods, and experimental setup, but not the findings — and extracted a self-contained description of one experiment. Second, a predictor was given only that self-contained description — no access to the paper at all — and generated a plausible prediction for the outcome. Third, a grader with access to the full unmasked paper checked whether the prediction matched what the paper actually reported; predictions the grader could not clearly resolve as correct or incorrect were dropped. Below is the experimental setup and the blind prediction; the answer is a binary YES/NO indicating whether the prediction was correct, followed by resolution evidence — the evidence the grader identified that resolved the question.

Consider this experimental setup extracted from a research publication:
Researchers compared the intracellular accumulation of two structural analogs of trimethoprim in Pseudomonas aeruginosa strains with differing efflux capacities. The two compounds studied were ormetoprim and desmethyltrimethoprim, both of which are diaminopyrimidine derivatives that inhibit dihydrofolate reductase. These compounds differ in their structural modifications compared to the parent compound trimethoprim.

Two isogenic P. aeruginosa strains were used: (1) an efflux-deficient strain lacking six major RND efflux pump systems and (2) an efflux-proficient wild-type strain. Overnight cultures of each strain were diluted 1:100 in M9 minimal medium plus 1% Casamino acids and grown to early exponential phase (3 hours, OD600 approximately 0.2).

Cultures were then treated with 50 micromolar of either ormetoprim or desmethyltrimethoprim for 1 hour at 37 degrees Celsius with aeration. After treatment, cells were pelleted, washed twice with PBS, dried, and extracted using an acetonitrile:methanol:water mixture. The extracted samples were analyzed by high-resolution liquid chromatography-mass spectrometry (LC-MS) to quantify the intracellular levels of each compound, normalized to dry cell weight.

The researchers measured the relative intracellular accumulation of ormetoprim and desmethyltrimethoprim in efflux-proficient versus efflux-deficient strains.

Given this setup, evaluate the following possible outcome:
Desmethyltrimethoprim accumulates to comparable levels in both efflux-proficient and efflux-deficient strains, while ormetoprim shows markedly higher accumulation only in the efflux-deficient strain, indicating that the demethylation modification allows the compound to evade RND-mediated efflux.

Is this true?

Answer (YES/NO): YES